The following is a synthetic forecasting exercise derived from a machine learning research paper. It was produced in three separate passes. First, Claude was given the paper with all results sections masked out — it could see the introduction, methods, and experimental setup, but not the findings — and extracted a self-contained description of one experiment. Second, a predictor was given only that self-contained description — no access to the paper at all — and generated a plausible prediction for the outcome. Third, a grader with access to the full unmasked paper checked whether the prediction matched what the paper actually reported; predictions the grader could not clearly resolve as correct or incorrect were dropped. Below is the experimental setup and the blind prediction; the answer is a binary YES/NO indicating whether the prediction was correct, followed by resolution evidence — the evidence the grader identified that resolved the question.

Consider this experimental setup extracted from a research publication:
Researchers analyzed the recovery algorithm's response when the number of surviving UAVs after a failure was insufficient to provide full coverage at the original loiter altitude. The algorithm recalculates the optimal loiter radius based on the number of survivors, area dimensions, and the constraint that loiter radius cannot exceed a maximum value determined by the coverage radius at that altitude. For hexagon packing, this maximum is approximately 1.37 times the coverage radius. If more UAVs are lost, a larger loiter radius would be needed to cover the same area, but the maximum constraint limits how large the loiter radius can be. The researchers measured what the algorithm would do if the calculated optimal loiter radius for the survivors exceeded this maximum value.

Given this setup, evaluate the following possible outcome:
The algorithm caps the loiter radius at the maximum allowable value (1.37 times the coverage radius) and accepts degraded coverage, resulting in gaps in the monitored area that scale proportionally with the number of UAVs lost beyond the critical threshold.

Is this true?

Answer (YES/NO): NO